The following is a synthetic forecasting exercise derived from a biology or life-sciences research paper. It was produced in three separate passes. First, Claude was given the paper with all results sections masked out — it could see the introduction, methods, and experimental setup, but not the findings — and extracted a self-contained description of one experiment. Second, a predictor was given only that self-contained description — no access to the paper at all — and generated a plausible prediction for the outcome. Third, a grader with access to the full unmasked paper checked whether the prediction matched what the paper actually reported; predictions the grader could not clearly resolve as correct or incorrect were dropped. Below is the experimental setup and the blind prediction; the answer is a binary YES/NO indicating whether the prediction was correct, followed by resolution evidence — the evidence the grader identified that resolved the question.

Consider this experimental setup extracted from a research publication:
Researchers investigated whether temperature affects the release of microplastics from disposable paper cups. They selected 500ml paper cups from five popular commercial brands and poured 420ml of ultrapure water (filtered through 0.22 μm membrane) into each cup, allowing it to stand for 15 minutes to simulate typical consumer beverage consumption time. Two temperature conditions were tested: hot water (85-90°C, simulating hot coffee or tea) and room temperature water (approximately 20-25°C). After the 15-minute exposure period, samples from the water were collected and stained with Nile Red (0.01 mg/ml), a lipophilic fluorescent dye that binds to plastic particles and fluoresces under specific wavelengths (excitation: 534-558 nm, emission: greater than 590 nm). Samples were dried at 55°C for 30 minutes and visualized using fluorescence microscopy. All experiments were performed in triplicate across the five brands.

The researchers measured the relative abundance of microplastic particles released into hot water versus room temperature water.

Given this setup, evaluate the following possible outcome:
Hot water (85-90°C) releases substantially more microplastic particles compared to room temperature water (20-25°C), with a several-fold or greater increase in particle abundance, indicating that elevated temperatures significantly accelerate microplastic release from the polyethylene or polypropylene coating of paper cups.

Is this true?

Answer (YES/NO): NO